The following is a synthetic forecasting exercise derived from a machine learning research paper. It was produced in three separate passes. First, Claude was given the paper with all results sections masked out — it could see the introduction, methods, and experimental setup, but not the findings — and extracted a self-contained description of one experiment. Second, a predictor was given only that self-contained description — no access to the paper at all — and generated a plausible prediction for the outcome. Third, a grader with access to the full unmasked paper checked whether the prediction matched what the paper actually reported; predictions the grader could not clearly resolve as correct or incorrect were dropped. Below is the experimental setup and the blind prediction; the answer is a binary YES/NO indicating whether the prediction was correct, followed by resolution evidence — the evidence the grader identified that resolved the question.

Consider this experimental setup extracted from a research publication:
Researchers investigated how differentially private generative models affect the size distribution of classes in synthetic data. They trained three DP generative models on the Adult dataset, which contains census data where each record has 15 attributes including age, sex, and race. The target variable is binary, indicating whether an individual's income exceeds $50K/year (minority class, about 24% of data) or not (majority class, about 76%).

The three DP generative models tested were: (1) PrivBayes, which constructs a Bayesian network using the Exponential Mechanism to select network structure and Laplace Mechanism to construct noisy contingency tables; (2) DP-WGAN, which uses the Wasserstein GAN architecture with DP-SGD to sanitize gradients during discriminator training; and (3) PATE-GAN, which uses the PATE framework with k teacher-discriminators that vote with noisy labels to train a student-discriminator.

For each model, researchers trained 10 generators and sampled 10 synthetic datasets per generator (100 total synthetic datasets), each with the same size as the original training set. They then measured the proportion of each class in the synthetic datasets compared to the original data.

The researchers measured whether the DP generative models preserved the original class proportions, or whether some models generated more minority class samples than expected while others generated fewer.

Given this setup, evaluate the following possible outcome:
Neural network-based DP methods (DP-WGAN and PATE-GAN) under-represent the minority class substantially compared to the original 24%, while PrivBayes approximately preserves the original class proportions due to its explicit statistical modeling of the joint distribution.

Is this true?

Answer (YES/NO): NO